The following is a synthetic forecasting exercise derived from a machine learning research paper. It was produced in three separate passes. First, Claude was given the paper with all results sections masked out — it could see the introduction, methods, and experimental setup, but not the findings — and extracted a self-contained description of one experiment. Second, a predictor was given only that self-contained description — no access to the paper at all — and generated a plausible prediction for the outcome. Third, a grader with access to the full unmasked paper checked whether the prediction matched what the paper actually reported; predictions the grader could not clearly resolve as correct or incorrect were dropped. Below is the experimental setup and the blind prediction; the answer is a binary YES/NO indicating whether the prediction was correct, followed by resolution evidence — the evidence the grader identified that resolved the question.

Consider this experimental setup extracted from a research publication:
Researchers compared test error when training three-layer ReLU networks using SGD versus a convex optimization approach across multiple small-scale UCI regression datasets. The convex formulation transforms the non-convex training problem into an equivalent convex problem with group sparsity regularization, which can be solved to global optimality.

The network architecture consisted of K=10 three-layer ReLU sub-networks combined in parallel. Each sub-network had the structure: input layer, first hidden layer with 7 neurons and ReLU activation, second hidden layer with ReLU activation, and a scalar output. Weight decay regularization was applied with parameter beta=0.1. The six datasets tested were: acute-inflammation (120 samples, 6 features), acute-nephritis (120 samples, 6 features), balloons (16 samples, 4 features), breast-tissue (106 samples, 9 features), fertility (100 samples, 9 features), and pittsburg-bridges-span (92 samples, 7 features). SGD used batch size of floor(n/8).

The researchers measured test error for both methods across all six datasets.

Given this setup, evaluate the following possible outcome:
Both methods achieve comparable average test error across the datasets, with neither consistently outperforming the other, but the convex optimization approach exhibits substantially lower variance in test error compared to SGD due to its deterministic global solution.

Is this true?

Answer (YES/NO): NO